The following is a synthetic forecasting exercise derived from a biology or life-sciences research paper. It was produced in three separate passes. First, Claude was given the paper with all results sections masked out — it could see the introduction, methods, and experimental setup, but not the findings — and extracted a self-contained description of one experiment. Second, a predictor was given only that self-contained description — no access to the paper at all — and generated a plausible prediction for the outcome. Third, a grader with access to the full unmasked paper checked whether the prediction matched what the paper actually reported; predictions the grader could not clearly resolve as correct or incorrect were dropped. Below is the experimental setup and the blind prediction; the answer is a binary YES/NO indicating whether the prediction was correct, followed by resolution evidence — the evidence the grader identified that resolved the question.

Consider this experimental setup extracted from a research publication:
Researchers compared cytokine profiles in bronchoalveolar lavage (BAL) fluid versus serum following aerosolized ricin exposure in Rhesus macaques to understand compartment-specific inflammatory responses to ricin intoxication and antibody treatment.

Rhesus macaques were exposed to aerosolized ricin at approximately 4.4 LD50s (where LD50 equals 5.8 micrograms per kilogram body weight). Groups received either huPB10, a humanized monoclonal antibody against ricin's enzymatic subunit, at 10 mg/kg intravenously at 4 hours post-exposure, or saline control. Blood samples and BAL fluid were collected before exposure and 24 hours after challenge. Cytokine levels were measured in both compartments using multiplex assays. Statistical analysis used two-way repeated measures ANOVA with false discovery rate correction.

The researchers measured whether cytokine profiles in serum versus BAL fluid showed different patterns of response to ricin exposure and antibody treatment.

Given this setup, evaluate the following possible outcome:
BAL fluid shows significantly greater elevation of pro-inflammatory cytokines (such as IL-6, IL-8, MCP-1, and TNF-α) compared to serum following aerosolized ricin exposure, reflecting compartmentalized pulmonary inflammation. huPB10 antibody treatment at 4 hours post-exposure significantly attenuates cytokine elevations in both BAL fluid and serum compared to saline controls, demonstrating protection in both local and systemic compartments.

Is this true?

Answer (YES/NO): NO